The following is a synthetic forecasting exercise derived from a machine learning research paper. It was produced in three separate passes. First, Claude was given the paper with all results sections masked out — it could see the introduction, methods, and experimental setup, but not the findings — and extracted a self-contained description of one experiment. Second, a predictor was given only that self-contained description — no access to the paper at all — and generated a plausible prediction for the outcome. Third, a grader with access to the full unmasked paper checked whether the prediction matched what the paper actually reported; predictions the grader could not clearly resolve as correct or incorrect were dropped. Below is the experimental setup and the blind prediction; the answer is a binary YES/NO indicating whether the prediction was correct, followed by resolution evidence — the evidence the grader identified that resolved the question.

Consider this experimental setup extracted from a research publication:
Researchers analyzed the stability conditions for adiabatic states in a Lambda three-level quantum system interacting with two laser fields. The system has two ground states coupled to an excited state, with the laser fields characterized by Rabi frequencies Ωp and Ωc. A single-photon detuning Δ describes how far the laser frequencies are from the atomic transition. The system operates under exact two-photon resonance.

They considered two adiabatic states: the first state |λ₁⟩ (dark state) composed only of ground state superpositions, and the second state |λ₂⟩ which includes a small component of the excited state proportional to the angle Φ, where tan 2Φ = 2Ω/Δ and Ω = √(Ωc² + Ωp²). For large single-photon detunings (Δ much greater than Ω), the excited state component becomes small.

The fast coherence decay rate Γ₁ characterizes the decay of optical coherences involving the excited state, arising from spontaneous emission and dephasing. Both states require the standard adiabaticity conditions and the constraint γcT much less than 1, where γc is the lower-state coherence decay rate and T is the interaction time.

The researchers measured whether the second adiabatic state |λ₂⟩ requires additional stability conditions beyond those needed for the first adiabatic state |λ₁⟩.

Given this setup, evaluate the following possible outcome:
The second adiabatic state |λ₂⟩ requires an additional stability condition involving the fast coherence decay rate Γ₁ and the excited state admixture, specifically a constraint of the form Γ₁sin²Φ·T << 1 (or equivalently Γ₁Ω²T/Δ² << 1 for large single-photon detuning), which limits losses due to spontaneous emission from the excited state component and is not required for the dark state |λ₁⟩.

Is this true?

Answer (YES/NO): NO